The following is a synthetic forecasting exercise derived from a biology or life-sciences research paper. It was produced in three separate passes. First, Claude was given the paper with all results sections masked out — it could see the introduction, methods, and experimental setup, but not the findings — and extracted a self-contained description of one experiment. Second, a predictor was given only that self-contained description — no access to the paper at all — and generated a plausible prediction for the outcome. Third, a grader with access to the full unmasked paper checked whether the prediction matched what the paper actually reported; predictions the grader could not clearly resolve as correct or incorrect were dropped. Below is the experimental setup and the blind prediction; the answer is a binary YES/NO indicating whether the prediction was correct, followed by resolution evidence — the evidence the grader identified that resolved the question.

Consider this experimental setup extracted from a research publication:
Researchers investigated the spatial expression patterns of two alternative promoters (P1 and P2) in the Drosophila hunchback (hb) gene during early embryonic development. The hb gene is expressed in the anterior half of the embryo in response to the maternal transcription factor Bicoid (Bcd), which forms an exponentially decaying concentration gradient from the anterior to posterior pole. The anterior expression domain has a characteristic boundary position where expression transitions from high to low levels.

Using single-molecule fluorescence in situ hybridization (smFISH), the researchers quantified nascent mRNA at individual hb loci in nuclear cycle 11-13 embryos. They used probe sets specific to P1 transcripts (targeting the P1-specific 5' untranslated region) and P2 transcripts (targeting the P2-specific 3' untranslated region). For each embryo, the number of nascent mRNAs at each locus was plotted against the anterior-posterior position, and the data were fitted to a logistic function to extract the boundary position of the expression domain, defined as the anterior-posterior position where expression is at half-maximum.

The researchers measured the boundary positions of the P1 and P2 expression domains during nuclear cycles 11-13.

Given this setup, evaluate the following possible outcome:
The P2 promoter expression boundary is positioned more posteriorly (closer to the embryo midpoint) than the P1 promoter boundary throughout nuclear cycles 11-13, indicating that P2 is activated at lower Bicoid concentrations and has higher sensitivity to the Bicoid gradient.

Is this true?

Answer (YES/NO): YES